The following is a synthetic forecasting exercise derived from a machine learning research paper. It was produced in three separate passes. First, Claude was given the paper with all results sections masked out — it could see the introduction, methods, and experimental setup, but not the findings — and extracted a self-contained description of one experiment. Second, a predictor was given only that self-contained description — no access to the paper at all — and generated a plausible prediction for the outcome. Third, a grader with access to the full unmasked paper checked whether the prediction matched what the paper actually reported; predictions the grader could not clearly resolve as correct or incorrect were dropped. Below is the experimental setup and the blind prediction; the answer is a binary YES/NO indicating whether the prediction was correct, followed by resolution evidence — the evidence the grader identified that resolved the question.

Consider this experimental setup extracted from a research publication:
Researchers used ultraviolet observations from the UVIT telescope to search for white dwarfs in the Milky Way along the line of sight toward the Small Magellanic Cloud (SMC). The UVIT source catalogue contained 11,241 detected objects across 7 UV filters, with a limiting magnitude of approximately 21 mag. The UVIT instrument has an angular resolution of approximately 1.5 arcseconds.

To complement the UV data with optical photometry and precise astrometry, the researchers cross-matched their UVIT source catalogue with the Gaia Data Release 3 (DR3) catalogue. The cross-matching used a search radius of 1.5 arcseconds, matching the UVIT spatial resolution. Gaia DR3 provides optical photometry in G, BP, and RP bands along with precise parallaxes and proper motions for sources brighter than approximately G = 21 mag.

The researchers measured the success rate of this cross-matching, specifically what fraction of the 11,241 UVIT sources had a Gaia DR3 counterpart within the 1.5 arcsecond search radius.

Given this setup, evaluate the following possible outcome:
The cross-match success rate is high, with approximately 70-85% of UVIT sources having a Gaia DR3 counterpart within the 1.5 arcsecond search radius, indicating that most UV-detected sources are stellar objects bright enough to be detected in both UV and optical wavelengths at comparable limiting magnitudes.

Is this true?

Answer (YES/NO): NO